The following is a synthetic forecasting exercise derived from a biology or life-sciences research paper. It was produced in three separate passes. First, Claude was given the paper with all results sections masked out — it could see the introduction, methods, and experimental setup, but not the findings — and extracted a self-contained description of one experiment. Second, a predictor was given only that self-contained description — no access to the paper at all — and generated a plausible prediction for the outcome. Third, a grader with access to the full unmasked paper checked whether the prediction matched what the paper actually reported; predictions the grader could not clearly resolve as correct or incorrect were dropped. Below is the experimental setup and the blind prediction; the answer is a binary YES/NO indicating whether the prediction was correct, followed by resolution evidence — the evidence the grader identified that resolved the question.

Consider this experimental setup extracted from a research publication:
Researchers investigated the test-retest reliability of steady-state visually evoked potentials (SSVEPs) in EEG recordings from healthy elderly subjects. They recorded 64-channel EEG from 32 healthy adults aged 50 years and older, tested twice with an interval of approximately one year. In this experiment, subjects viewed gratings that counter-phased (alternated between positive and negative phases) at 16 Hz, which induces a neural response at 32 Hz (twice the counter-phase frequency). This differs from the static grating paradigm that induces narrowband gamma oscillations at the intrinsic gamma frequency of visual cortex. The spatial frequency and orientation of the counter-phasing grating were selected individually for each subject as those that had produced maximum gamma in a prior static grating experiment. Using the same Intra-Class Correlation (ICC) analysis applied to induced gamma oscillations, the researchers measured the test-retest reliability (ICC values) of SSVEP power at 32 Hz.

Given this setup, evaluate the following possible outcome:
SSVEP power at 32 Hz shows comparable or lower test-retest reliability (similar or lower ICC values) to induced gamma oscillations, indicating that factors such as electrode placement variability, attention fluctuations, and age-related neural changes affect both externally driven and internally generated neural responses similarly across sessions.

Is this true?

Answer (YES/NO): YES